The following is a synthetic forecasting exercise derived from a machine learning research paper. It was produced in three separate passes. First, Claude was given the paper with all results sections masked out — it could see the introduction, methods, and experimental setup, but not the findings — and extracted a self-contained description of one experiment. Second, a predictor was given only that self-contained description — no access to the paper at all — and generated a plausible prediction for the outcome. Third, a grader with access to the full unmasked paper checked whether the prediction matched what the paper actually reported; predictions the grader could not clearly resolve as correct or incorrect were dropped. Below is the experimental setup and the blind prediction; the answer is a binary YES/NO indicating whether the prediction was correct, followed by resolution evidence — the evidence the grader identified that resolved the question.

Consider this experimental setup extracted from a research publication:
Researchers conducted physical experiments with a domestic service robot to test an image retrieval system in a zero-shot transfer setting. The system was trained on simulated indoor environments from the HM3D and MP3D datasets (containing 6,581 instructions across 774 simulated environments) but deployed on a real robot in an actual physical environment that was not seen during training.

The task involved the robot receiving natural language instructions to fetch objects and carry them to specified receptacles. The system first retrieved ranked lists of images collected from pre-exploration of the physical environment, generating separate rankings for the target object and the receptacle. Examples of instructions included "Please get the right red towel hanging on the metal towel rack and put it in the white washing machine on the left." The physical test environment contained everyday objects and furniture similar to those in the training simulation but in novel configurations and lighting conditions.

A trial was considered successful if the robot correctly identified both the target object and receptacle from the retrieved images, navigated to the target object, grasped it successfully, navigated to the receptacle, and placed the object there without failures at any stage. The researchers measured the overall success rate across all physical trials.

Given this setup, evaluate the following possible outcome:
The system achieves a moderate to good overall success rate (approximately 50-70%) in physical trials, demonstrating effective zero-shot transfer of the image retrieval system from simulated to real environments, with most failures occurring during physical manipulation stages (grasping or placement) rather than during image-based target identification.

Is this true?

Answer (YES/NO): NO